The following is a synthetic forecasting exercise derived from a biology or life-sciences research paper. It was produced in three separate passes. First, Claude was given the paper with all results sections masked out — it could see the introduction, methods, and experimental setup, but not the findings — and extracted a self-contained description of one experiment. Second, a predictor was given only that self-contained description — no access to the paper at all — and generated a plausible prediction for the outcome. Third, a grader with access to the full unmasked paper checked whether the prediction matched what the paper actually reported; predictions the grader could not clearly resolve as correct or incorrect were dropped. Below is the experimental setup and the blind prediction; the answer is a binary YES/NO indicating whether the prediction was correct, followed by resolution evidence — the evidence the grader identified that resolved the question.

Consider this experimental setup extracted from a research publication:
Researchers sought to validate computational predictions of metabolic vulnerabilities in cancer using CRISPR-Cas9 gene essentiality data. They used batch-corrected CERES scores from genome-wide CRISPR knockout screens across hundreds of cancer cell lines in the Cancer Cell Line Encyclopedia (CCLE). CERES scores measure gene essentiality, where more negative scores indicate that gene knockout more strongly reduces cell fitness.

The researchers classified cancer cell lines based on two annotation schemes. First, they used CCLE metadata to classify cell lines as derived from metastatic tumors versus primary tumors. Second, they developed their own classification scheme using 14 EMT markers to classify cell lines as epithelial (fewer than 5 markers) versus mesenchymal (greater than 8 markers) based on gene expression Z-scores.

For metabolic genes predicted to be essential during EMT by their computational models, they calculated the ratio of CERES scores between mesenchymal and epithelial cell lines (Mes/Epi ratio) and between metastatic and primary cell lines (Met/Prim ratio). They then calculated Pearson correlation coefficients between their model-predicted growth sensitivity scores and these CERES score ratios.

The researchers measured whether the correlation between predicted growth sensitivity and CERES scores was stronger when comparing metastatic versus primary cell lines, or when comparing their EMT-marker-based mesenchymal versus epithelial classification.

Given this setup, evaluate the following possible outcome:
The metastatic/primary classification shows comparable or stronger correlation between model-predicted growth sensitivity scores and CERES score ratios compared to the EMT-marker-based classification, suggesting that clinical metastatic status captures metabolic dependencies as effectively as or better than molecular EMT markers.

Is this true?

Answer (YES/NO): YES